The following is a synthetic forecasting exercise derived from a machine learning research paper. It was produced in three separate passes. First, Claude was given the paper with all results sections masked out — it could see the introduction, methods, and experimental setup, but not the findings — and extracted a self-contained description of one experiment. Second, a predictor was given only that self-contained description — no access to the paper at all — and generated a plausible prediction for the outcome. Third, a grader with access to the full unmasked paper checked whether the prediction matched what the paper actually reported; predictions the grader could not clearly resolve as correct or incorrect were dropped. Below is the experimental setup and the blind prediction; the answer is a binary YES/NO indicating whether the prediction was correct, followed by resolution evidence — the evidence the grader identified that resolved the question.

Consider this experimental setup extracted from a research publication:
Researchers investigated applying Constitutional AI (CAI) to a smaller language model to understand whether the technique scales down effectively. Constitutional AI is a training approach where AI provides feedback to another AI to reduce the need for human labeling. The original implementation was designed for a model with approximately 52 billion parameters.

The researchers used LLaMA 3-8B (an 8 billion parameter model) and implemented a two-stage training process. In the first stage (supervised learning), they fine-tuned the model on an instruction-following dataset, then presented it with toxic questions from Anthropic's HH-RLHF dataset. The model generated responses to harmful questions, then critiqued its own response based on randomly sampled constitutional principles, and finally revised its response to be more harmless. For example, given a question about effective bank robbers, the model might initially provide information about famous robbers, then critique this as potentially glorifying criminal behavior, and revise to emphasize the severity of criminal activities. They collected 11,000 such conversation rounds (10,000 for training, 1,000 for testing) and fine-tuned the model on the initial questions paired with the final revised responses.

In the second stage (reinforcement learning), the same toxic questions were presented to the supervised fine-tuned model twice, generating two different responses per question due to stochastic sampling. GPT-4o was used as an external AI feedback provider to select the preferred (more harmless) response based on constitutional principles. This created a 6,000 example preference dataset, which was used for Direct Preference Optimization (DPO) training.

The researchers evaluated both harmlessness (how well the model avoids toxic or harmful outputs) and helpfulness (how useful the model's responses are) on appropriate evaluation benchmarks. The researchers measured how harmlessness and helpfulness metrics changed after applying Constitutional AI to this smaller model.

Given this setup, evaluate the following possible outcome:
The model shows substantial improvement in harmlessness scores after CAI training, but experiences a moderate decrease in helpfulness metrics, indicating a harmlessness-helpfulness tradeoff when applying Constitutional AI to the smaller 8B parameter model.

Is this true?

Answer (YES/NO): YES